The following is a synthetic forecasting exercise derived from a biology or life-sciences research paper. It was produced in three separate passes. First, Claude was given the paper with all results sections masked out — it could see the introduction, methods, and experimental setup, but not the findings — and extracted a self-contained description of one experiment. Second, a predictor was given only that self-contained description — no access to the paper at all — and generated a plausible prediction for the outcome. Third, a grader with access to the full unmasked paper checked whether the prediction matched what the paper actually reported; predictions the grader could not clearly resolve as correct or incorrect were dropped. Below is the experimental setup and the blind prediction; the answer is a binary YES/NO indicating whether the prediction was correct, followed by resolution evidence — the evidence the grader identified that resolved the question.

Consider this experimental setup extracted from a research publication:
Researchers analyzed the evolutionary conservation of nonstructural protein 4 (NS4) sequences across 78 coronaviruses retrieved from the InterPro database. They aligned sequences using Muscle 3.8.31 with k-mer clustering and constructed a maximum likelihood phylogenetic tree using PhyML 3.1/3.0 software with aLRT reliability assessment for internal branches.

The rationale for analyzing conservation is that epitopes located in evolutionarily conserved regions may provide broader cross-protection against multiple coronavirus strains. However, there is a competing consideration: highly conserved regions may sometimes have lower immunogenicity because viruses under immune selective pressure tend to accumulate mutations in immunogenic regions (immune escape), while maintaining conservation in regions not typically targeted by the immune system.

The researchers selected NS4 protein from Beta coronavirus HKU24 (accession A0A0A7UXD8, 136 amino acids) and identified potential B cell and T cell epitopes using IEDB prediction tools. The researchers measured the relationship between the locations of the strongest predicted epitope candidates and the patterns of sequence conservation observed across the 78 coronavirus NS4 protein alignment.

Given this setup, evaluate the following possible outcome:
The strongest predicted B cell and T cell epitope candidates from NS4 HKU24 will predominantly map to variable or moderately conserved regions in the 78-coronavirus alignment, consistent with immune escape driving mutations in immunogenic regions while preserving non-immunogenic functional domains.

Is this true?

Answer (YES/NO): NO